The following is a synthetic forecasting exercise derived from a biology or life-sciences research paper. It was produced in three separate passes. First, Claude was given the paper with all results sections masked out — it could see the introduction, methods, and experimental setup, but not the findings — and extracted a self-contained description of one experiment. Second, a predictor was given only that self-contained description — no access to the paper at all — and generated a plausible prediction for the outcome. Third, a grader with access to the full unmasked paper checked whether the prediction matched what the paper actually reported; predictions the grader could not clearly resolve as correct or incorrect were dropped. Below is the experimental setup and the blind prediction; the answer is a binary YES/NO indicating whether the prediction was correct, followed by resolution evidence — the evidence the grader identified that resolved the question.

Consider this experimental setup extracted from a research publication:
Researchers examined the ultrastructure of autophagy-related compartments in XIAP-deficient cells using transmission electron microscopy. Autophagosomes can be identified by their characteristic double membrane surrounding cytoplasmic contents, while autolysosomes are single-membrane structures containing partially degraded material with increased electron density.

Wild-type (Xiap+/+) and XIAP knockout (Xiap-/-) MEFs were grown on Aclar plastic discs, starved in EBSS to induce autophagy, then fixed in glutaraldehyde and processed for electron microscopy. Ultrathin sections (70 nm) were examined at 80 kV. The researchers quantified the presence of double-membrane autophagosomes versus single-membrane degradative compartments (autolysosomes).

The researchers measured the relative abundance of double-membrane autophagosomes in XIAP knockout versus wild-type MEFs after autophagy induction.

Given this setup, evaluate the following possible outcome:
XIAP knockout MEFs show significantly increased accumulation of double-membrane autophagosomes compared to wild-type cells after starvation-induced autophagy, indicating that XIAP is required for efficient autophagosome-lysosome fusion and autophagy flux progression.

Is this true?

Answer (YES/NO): YES